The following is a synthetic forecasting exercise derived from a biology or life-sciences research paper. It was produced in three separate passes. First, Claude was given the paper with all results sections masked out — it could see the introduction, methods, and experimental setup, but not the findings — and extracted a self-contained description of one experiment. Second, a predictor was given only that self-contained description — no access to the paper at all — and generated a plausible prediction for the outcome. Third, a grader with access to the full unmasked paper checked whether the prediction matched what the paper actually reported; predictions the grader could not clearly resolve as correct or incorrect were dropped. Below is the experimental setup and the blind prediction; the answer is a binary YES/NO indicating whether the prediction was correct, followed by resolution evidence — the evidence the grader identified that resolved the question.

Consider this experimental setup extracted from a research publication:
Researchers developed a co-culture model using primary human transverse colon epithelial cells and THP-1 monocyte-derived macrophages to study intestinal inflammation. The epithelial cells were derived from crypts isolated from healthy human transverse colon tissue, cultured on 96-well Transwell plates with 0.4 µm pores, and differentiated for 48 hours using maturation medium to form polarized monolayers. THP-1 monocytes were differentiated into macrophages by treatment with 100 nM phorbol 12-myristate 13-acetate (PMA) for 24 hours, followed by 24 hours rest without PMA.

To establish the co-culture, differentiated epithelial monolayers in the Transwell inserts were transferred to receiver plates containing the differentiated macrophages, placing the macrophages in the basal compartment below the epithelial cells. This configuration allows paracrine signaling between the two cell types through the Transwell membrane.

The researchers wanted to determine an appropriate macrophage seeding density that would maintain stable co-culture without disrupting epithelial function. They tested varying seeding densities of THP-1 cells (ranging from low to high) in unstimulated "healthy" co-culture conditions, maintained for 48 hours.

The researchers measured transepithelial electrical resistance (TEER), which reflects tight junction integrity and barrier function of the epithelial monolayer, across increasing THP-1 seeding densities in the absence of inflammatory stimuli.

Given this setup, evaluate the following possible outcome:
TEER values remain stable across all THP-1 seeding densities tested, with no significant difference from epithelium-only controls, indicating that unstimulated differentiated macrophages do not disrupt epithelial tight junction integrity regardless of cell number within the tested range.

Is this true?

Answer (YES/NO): NO